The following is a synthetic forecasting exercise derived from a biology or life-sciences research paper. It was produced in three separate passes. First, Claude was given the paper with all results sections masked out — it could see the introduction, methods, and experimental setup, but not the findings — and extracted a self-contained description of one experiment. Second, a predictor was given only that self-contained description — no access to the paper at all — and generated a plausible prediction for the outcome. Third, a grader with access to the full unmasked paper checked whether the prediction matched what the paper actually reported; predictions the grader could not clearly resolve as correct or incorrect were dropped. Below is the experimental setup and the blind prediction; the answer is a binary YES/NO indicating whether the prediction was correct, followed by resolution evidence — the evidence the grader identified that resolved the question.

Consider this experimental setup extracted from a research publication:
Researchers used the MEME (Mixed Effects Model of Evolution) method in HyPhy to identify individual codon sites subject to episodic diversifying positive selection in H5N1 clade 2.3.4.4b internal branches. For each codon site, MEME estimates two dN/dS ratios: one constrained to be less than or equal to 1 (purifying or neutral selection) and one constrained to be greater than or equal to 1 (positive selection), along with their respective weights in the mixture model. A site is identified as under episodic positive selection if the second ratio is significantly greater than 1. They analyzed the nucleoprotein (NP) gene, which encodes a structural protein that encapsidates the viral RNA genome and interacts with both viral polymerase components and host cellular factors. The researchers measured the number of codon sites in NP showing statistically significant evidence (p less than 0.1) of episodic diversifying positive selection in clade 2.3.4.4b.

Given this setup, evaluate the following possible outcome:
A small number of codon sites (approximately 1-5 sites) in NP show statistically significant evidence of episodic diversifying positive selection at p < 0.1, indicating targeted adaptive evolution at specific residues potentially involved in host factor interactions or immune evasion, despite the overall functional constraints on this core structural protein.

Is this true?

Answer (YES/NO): YES